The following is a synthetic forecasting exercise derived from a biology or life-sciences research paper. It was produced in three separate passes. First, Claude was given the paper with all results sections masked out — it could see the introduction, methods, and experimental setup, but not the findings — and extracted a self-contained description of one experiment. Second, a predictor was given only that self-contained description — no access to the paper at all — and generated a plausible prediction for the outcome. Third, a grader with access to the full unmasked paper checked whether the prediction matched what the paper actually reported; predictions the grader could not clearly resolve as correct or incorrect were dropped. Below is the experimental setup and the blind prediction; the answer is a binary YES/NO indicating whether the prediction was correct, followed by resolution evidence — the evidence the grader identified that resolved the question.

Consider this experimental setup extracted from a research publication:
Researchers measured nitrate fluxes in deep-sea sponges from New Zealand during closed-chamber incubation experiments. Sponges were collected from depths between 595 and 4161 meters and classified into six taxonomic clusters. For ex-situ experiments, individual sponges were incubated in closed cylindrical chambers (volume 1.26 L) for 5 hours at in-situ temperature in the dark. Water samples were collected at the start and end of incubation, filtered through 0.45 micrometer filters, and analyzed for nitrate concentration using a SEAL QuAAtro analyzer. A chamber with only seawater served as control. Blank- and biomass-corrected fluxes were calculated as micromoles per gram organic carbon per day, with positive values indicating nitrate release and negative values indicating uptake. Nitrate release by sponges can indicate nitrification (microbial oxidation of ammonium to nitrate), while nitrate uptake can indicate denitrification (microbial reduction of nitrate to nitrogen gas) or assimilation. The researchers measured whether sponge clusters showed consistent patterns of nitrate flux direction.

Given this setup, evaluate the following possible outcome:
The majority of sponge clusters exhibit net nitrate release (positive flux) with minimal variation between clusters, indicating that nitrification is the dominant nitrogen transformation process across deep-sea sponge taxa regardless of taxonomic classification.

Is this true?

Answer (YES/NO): NO